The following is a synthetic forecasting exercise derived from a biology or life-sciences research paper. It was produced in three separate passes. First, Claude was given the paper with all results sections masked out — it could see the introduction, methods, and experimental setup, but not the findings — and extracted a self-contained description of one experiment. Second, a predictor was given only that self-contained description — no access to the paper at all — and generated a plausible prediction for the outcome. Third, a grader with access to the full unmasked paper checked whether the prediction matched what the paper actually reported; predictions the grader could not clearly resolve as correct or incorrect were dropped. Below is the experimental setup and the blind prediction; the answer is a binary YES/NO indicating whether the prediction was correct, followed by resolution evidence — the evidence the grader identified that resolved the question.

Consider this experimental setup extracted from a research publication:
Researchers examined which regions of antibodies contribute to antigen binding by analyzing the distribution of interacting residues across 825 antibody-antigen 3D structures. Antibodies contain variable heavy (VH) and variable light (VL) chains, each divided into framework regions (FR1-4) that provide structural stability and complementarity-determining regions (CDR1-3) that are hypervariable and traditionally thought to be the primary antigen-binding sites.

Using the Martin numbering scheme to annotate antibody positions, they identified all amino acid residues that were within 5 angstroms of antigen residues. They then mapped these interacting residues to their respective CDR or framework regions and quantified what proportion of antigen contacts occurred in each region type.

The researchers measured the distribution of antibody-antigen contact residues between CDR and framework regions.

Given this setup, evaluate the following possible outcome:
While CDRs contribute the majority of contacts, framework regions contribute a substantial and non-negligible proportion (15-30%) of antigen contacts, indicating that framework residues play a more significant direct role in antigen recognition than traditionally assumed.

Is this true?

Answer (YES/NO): NO